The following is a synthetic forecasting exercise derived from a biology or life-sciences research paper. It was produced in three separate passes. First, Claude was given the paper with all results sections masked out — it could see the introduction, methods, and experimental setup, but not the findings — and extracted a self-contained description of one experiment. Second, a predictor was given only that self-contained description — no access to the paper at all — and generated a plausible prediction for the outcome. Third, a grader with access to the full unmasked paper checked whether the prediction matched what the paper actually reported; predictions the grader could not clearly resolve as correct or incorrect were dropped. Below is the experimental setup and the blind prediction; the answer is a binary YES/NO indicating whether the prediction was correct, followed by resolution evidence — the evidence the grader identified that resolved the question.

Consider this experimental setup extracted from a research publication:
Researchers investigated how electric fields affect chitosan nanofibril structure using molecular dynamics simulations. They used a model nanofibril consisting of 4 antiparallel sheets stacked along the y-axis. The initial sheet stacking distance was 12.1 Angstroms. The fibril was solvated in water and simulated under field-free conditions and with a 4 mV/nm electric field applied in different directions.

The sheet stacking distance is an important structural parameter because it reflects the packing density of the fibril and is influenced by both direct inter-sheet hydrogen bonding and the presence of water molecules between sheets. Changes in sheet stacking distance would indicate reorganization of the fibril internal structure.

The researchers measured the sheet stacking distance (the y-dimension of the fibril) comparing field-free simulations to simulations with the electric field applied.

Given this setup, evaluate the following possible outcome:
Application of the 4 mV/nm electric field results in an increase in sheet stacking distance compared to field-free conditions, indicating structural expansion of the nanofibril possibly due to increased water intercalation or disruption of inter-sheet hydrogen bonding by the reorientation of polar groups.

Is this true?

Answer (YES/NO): NO